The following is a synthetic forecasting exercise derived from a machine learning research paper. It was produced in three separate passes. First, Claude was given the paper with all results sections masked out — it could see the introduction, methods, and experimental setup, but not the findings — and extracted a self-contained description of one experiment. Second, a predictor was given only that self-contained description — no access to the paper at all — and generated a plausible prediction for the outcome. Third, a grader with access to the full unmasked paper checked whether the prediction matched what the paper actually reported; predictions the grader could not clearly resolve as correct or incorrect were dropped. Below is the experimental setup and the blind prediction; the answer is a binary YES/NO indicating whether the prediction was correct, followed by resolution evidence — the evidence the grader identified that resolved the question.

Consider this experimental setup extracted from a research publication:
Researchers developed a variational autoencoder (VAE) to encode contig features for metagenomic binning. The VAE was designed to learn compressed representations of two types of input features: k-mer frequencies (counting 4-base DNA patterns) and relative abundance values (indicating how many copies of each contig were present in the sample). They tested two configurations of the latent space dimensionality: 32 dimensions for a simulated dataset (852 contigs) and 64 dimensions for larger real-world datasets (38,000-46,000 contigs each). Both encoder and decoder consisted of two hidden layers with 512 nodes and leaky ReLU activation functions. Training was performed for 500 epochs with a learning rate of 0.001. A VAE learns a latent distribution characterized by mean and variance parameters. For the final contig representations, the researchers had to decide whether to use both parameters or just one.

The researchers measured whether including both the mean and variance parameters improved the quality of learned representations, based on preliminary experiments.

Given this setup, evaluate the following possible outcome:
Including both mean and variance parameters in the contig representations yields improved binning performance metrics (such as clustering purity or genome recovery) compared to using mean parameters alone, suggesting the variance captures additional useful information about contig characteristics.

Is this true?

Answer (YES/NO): NO